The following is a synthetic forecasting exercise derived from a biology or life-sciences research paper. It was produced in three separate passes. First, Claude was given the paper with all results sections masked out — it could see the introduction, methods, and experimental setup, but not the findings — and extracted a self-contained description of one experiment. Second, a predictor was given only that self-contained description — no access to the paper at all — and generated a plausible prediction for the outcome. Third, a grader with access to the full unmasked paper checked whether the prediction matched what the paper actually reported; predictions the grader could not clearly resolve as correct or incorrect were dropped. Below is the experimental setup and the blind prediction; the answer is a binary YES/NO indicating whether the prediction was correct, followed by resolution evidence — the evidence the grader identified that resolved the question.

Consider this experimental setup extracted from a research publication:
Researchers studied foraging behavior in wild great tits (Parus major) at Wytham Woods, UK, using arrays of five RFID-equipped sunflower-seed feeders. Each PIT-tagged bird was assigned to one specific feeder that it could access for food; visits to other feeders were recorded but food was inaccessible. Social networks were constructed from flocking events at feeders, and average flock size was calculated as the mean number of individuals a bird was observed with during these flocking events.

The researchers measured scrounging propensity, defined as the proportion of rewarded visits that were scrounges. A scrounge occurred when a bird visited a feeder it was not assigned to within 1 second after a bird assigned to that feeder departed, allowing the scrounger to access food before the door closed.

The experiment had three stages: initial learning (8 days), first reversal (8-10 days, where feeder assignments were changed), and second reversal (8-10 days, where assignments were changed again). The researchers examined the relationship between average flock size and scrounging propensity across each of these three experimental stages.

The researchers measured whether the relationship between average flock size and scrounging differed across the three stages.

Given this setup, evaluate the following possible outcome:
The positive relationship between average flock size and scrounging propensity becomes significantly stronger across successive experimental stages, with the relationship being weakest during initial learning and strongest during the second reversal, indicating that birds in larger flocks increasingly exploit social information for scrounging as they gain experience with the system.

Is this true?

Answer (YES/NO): NO